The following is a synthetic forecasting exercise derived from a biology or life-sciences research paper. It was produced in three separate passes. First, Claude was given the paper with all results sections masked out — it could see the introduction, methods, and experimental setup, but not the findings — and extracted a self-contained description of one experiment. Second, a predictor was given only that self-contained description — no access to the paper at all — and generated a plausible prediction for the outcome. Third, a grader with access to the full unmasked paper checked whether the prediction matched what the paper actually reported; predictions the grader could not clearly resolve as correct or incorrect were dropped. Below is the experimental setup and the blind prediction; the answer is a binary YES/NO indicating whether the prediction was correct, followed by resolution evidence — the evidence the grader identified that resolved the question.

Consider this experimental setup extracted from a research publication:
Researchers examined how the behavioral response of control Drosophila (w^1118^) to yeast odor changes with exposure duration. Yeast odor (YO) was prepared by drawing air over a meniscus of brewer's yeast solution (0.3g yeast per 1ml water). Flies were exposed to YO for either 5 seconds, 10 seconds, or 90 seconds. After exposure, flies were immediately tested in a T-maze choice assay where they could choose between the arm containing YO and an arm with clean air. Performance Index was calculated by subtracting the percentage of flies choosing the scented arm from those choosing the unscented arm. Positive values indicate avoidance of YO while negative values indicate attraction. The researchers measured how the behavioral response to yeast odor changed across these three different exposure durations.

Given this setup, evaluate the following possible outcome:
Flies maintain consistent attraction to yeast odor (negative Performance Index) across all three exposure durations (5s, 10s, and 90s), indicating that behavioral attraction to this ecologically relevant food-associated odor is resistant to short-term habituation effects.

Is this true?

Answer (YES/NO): NO